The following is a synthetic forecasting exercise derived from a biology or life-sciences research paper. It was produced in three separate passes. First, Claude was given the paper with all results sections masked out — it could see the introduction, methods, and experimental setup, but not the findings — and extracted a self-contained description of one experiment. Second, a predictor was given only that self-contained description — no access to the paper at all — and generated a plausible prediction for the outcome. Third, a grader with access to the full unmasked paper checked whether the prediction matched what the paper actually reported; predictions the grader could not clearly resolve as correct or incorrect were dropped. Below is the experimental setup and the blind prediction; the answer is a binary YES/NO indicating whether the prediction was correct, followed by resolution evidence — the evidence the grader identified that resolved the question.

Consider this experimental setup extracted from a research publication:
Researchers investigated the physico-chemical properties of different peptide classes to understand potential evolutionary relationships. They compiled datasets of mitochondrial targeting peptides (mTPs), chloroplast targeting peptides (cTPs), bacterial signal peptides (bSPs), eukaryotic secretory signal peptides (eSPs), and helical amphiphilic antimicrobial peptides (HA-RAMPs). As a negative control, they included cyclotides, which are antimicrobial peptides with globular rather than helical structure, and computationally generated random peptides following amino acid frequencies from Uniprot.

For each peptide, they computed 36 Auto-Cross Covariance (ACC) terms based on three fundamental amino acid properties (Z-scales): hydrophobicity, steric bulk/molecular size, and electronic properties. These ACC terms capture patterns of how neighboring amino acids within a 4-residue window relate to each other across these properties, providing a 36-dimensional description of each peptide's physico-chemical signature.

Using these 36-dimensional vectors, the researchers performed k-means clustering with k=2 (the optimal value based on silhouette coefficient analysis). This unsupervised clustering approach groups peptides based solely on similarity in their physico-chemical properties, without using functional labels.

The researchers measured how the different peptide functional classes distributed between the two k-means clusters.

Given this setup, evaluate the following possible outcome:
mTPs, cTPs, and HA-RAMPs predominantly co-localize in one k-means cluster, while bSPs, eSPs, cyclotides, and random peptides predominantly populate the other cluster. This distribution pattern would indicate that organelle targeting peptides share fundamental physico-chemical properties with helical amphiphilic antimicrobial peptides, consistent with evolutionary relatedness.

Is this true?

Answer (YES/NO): NO